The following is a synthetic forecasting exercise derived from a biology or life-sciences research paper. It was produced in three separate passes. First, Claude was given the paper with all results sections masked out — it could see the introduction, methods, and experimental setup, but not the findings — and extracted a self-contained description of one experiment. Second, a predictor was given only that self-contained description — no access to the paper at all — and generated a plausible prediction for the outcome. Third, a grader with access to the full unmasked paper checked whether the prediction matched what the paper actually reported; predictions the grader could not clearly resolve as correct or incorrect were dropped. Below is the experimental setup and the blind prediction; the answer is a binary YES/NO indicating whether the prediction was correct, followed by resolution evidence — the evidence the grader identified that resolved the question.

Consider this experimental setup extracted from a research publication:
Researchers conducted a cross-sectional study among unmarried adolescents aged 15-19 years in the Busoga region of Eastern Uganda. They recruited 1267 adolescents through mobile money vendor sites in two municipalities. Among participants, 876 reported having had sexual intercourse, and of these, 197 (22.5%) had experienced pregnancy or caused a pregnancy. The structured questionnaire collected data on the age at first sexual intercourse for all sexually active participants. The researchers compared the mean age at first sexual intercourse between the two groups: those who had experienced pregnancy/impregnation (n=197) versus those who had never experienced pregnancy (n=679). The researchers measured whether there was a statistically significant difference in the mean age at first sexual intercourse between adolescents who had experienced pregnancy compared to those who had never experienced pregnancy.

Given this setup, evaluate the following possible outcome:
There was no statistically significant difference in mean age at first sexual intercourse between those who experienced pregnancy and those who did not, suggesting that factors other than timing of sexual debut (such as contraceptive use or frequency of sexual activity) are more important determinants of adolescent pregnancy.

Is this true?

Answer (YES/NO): NO